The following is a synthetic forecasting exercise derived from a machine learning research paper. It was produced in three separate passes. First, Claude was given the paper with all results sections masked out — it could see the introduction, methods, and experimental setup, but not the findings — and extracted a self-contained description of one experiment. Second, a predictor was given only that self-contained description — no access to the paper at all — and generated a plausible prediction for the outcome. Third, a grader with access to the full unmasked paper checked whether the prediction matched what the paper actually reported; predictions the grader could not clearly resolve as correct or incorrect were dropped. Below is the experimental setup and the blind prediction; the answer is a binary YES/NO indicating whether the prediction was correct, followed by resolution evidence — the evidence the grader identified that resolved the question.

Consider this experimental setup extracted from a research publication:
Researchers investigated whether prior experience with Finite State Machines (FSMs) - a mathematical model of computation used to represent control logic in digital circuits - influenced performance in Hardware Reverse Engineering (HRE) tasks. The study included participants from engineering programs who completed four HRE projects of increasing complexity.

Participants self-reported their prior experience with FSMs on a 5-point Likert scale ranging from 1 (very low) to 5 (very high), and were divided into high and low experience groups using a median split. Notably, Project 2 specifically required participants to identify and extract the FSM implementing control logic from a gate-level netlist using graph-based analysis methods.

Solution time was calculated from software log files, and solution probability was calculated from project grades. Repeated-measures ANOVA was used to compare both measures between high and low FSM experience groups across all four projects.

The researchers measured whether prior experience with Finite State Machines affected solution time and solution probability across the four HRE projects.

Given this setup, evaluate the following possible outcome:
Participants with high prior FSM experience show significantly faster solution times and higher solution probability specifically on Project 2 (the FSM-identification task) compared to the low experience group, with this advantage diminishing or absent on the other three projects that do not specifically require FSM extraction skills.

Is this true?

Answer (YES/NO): NO